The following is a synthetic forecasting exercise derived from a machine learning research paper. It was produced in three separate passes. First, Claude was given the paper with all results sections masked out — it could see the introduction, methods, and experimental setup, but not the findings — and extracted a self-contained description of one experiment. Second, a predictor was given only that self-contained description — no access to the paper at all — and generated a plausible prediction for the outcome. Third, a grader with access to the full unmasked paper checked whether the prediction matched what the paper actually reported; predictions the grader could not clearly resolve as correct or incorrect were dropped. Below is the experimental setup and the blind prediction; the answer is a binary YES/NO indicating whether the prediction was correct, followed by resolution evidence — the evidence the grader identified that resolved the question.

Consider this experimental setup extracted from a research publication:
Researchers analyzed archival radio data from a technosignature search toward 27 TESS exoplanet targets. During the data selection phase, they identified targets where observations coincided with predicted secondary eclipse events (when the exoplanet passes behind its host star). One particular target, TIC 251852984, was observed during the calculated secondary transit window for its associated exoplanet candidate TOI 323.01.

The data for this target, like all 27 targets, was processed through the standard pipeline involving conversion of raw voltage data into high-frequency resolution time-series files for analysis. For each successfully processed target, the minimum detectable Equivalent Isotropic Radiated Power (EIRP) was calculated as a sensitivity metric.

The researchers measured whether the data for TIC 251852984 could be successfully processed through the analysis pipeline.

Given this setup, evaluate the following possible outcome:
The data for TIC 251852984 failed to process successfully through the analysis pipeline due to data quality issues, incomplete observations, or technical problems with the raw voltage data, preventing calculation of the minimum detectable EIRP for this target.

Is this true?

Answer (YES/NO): YES